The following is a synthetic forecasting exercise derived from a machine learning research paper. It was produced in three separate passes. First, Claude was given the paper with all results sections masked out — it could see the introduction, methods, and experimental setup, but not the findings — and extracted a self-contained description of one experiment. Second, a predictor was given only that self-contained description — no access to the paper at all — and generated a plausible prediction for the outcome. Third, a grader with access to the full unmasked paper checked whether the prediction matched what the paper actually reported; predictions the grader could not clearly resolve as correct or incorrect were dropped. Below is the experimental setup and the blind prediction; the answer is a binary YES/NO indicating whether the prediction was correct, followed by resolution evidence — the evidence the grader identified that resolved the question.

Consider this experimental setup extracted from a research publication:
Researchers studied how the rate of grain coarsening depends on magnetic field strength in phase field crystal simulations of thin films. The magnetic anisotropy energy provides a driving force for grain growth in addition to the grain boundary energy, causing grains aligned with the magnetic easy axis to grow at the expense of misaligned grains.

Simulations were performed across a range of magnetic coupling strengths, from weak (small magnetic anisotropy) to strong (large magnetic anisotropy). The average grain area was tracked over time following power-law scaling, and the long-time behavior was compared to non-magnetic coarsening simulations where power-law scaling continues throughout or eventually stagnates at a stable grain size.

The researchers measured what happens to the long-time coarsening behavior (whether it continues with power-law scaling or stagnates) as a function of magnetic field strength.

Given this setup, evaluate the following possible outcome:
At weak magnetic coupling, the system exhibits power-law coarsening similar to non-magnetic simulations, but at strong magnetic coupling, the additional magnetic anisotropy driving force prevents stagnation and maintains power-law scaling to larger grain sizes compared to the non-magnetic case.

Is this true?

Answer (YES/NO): YES